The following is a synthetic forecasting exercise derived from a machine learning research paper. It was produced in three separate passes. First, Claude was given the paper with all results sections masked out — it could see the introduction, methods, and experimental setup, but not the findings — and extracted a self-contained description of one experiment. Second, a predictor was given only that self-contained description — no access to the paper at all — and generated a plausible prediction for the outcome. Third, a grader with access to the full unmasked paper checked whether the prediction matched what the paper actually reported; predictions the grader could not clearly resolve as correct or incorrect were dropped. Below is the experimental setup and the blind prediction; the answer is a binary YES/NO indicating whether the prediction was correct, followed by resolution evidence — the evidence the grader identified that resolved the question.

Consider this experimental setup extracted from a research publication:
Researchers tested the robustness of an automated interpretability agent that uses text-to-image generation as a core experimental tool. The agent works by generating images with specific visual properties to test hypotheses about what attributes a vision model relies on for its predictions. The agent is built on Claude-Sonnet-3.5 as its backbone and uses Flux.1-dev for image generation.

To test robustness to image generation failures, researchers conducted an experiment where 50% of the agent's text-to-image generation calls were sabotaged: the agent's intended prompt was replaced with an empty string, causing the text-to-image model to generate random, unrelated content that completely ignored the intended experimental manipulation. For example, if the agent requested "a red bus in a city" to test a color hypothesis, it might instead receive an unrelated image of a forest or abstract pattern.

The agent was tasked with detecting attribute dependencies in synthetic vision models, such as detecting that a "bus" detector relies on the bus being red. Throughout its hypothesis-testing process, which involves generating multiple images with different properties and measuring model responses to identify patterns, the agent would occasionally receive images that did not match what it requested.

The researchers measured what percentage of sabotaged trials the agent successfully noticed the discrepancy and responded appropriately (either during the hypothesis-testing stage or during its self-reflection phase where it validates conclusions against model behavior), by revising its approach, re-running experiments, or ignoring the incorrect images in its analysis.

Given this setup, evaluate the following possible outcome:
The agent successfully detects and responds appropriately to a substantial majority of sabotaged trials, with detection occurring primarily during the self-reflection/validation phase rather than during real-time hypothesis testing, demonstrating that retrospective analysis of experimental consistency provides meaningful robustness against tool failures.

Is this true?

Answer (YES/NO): NO